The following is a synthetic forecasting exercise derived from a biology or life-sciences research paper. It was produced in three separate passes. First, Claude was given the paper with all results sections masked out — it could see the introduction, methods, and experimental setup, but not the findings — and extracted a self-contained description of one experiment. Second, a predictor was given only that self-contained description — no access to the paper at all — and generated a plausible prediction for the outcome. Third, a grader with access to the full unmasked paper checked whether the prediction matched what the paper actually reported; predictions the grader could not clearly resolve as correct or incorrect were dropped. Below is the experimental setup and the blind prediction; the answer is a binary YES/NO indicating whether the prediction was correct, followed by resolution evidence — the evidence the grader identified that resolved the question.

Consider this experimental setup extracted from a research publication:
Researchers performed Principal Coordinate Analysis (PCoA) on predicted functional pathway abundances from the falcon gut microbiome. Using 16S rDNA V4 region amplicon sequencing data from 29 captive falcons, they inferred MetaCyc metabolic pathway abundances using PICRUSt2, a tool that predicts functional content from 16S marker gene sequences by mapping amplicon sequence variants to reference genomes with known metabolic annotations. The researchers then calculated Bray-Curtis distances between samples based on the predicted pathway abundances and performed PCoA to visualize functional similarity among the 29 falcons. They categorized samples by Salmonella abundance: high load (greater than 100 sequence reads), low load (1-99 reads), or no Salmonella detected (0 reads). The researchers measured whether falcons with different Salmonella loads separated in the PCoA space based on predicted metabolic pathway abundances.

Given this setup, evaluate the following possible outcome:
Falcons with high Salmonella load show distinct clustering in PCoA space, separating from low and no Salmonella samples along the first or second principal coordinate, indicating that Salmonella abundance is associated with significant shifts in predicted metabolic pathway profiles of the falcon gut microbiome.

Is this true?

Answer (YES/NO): YES